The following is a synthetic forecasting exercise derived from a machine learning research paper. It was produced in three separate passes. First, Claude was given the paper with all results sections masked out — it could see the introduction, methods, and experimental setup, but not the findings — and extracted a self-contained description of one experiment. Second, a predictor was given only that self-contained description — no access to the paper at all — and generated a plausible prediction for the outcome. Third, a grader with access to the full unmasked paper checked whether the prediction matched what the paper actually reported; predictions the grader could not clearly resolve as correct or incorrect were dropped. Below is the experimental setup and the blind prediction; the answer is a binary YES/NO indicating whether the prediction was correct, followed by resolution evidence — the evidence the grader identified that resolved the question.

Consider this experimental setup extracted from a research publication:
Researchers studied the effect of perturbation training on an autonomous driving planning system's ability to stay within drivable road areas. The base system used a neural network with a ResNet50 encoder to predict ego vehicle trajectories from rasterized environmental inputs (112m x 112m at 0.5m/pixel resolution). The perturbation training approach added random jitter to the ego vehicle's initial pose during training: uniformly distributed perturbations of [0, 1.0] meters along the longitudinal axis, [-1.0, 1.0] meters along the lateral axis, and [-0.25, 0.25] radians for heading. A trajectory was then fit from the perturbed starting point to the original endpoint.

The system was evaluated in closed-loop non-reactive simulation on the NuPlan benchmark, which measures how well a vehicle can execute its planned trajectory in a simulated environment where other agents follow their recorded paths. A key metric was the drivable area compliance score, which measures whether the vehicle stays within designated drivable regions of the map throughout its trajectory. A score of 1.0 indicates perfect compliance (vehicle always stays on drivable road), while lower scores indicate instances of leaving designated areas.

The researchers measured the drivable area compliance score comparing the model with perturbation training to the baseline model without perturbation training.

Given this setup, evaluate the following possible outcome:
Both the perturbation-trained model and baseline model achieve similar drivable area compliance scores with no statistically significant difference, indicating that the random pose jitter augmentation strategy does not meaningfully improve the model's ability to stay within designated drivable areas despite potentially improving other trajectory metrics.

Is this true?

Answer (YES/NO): NO